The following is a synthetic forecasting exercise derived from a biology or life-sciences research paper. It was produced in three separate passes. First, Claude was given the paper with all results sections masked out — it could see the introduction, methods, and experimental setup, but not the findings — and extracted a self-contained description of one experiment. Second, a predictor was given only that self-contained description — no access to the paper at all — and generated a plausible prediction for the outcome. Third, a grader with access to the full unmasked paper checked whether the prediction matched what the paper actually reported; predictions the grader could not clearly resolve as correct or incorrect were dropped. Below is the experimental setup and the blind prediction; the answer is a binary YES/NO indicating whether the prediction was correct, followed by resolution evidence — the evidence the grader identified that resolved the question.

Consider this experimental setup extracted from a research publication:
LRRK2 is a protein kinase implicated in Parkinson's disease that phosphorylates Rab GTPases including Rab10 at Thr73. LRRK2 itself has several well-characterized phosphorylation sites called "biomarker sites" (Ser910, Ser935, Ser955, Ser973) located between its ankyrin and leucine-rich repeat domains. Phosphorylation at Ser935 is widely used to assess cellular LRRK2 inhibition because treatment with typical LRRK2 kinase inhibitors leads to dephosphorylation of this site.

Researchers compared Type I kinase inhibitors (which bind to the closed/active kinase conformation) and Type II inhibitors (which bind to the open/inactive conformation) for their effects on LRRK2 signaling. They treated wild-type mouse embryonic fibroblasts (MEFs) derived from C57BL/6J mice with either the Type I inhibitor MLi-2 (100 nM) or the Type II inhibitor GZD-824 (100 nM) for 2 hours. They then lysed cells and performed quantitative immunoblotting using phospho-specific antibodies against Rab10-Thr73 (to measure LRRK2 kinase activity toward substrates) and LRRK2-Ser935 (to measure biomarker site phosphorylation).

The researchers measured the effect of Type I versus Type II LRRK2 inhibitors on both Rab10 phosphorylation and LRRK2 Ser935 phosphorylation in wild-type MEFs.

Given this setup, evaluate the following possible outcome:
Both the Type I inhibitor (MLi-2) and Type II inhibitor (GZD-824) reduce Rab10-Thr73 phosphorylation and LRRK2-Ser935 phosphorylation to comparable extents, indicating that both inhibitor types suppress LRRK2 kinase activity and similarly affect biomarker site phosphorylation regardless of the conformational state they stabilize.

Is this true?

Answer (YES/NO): NO